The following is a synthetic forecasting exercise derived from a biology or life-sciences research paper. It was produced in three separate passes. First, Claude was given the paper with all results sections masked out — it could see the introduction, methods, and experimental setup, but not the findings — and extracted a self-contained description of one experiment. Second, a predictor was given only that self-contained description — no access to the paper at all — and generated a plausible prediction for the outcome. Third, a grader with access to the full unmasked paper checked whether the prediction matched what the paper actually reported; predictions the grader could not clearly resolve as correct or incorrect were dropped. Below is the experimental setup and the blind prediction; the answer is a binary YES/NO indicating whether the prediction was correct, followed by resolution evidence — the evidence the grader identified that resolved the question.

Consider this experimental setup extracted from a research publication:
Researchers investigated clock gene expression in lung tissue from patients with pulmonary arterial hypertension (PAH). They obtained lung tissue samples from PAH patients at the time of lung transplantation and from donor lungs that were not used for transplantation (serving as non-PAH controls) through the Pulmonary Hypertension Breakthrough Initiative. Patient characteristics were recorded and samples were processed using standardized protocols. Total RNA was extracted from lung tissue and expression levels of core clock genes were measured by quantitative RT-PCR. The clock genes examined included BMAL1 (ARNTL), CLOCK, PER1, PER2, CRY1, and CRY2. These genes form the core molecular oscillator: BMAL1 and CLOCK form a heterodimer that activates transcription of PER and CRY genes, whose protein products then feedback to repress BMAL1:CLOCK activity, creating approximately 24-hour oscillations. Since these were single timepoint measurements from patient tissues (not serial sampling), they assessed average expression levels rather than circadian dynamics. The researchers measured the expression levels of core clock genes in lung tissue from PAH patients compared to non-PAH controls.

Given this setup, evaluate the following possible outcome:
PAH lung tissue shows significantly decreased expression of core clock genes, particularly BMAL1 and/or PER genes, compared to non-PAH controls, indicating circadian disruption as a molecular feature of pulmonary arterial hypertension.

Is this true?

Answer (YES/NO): NO